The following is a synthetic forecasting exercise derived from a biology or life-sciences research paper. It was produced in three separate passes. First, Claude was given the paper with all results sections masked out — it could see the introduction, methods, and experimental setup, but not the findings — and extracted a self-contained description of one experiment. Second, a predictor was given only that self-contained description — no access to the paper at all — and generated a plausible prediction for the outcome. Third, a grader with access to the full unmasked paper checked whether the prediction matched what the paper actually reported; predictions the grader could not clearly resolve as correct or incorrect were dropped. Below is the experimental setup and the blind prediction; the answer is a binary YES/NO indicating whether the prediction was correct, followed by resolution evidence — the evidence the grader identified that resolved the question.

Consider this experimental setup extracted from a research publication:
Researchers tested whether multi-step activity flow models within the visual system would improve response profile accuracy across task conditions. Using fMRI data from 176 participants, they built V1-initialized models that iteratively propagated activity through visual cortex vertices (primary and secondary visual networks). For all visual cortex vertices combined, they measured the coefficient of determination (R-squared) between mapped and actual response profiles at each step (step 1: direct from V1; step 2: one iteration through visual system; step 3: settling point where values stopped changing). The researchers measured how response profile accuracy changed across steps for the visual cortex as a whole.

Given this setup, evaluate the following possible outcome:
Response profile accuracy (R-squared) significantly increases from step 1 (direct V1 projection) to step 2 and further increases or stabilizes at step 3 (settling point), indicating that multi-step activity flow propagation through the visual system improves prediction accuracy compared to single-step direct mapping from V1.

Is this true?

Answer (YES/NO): YES